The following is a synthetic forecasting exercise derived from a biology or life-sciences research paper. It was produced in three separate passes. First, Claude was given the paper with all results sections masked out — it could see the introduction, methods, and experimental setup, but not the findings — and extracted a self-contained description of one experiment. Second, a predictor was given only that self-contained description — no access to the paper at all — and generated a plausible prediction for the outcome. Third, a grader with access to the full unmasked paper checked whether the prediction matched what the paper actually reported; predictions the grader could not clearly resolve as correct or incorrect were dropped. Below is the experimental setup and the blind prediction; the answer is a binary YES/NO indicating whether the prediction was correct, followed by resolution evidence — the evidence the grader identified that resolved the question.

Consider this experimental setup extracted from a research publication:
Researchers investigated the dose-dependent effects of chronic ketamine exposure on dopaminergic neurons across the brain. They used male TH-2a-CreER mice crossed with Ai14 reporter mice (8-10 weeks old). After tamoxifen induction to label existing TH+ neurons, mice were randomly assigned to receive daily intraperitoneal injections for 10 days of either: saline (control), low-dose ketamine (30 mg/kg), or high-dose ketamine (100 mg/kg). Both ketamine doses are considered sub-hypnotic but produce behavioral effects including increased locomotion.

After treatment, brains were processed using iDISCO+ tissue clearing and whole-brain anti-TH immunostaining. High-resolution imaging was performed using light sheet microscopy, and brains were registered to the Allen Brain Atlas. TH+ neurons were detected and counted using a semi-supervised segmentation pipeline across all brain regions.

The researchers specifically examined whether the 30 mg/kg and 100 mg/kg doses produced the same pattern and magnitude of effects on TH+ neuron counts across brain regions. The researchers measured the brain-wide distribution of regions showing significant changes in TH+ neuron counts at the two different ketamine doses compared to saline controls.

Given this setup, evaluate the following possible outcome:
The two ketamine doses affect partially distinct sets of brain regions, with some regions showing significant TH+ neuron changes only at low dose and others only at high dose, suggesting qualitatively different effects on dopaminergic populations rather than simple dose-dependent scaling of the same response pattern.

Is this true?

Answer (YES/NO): YES